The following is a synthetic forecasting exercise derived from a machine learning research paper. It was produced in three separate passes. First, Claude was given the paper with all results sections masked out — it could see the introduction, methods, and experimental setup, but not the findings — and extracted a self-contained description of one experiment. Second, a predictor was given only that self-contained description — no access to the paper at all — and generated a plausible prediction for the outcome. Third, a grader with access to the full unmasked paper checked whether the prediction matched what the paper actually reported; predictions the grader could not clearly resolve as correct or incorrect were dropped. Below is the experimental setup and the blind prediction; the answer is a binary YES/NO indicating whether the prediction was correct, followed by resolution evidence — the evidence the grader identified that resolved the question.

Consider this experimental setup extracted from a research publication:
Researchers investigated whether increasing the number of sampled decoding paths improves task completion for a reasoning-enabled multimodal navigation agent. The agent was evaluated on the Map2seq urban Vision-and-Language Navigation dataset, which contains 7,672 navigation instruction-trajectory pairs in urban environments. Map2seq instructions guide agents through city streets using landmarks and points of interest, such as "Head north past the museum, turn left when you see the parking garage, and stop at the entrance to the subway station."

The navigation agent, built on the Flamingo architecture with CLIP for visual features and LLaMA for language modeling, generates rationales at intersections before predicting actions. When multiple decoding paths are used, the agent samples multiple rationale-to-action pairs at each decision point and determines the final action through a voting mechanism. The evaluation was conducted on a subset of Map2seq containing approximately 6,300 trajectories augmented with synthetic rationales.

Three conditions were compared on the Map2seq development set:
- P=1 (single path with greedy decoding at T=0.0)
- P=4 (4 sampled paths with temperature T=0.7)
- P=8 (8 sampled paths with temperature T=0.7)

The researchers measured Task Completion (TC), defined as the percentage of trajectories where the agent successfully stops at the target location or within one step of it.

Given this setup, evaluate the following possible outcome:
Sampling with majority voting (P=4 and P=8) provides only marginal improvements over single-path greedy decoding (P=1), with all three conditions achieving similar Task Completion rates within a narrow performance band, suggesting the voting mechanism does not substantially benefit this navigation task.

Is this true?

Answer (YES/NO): NO